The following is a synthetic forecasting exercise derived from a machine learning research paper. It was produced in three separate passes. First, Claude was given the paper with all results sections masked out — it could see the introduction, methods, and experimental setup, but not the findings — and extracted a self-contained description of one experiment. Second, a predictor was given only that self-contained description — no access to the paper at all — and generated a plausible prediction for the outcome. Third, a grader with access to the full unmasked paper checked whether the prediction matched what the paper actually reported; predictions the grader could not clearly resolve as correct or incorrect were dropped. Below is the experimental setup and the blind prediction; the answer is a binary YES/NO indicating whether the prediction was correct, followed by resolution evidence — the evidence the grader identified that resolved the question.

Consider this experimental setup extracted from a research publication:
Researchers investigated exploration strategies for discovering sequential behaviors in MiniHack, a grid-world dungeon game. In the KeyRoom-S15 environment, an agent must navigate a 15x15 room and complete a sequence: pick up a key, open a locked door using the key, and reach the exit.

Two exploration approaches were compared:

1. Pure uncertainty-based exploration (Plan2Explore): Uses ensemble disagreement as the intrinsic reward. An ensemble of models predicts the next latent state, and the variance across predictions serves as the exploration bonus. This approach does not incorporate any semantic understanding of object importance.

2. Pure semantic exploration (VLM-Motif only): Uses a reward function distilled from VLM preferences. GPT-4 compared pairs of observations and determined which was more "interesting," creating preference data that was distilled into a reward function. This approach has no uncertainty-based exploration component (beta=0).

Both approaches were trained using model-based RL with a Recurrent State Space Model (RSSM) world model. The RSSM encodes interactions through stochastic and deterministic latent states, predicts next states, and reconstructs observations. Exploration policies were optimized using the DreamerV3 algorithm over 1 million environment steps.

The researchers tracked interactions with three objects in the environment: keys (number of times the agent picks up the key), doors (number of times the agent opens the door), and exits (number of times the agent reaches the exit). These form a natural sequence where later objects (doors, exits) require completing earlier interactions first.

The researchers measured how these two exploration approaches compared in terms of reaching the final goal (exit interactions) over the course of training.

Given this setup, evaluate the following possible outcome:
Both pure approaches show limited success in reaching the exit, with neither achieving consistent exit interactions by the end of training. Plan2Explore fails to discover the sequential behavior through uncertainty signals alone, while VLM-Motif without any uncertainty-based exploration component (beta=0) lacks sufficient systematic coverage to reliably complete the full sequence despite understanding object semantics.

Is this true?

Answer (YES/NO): NO